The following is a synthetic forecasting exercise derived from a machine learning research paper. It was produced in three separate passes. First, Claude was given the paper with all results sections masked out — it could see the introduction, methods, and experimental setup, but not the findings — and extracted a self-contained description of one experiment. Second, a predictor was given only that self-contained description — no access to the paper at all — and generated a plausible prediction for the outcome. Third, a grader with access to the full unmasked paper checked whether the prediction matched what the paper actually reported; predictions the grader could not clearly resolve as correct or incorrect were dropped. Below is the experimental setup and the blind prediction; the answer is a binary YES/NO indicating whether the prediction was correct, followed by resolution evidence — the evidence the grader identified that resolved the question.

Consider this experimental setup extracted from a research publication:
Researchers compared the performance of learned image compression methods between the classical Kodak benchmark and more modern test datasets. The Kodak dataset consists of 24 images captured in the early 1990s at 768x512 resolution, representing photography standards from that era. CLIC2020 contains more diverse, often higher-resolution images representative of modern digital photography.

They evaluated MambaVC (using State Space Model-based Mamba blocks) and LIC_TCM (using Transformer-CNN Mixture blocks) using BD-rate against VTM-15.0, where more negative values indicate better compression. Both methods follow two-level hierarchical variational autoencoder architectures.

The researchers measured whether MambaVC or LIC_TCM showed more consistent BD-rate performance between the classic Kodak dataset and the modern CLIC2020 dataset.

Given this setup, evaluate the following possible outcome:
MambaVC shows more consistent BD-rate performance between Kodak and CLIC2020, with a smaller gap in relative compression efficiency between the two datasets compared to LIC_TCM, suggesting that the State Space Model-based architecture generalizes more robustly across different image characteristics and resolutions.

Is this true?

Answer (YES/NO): YES